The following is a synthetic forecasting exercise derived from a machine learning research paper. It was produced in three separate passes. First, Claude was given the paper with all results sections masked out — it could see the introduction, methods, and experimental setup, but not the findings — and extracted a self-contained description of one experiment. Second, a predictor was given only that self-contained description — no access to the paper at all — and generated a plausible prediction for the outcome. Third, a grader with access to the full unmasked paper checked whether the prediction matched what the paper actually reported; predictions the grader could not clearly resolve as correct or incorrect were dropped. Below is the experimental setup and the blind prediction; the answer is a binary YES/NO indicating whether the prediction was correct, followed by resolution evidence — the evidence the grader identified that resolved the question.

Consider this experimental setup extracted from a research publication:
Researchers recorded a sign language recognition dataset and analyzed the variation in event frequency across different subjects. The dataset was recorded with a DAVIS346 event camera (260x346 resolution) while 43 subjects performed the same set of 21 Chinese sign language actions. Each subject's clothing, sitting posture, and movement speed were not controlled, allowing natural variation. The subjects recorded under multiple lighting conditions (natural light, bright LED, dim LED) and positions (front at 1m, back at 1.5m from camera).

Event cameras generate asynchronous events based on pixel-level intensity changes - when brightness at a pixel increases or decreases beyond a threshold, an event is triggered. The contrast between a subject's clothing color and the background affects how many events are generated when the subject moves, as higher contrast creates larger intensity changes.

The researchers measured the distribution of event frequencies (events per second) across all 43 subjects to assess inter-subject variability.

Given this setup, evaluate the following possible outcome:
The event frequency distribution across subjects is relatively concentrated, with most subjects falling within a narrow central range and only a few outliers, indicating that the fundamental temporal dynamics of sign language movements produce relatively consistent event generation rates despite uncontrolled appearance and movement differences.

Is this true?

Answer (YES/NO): NO